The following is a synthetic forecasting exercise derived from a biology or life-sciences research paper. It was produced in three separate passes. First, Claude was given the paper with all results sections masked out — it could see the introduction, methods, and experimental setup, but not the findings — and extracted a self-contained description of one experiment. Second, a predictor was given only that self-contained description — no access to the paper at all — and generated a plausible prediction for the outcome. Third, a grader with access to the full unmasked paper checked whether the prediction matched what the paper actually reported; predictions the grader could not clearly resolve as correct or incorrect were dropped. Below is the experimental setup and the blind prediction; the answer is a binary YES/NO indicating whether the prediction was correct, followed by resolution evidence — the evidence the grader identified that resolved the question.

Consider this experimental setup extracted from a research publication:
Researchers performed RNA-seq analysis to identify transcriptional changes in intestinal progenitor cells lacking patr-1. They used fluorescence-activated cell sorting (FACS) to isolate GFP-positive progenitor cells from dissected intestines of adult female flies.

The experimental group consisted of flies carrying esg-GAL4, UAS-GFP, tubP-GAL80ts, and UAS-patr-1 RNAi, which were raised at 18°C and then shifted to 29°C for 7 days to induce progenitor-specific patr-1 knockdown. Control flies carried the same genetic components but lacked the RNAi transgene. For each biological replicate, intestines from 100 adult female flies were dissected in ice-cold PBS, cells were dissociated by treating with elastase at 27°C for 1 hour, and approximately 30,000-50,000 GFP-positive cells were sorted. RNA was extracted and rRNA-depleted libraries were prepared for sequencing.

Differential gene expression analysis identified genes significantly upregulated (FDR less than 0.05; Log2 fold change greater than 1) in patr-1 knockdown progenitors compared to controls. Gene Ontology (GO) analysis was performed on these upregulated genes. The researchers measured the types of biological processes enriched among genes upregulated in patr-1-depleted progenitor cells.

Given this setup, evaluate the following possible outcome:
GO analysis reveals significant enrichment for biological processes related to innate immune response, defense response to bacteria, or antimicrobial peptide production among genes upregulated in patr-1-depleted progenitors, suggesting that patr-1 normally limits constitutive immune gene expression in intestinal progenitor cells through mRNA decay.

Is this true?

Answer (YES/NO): NO